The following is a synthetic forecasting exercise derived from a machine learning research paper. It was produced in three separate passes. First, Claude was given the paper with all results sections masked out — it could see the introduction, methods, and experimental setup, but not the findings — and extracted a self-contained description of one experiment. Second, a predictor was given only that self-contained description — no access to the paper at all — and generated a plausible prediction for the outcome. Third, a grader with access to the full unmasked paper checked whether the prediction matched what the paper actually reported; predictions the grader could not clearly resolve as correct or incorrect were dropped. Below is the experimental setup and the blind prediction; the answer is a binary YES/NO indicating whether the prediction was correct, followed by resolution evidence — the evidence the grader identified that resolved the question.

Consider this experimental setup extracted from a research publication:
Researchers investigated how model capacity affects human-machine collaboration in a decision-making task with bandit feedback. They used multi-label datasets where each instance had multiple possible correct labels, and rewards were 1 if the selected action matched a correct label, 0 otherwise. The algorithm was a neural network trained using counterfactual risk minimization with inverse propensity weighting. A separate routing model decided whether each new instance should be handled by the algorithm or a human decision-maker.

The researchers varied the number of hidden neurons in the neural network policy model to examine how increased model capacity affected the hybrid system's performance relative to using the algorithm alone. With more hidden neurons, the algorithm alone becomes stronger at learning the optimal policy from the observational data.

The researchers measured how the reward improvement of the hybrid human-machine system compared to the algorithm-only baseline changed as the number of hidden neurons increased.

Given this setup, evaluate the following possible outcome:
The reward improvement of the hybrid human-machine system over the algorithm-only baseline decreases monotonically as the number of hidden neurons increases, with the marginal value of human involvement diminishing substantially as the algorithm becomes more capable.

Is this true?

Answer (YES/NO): YES